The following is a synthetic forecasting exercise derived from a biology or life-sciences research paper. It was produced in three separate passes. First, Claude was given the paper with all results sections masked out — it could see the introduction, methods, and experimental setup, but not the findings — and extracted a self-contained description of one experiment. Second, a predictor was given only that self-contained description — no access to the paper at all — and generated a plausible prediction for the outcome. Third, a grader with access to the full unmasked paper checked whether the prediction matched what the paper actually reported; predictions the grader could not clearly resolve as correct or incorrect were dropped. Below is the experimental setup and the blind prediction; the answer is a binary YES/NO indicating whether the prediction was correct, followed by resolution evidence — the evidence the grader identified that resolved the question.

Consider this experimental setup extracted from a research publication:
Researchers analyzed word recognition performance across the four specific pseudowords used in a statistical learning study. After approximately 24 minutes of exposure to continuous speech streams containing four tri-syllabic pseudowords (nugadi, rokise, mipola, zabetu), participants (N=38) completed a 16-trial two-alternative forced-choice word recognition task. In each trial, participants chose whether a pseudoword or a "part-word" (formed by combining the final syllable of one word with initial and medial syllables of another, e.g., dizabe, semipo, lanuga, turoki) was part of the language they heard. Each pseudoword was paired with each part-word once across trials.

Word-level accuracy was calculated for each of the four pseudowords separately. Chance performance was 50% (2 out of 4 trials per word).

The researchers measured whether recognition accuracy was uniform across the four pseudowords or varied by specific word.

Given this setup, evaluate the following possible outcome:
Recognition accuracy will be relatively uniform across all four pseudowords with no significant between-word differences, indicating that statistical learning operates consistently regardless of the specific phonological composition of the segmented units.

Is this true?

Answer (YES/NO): NO